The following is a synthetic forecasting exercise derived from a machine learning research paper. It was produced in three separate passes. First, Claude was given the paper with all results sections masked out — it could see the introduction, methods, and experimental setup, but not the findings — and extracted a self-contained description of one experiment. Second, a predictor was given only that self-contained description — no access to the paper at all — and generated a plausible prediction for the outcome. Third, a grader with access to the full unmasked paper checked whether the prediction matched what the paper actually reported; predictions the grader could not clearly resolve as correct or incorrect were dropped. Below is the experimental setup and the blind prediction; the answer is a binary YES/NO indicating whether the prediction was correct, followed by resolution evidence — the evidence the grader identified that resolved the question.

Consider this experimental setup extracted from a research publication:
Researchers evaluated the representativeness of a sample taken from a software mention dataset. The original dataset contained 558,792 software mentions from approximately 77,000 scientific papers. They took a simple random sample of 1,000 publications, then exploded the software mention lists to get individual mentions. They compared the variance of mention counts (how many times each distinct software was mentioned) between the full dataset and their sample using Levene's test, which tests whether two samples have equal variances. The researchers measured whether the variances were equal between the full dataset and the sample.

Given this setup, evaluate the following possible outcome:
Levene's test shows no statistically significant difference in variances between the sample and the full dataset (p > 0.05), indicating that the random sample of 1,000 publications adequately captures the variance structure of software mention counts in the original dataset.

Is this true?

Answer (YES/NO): NO